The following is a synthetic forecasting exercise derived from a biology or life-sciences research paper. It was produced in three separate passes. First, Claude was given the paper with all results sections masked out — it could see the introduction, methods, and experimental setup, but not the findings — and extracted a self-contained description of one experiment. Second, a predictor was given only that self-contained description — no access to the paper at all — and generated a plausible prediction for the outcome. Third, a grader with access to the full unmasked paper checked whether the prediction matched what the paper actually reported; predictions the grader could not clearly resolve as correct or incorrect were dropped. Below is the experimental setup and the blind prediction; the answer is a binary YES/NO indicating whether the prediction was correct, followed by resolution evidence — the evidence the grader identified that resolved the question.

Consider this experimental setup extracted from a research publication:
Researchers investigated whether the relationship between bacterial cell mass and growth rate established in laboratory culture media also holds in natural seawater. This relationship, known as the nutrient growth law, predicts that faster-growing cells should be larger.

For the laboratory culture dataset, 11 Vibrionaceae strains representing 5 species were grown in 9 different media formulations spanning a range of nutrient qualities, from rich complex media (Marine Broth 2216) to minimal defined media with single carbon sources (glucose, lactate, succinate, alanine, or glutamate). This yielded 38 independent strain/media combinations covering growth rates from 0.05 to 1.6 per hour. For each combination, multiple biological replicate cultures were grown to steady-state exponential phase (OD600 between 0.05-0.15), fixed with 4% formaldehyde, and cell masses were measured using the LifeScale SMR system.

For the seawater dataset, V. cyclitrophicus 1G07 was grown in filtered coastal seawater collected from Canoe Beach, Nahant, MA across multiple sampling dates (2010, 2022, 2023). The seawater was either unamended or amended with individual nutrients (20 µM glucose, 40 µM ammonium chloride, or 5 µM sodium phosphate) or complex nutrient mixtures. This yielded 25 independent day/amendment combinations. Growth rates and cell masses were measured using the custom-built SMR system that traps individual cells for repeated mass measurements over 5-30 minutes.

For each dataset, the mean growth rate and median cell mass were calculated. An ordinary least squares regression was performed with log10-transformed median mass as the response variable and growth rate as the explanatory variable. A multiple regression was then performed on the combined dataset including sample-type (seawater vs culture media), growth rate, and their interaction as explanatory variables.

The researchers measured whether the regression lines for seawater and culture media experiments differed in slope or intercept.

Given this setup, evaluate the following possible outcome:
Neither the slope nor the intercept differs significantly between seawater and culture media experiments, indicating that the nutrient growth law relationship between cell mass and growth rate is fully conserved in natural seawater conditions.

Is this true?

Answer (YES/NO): YES